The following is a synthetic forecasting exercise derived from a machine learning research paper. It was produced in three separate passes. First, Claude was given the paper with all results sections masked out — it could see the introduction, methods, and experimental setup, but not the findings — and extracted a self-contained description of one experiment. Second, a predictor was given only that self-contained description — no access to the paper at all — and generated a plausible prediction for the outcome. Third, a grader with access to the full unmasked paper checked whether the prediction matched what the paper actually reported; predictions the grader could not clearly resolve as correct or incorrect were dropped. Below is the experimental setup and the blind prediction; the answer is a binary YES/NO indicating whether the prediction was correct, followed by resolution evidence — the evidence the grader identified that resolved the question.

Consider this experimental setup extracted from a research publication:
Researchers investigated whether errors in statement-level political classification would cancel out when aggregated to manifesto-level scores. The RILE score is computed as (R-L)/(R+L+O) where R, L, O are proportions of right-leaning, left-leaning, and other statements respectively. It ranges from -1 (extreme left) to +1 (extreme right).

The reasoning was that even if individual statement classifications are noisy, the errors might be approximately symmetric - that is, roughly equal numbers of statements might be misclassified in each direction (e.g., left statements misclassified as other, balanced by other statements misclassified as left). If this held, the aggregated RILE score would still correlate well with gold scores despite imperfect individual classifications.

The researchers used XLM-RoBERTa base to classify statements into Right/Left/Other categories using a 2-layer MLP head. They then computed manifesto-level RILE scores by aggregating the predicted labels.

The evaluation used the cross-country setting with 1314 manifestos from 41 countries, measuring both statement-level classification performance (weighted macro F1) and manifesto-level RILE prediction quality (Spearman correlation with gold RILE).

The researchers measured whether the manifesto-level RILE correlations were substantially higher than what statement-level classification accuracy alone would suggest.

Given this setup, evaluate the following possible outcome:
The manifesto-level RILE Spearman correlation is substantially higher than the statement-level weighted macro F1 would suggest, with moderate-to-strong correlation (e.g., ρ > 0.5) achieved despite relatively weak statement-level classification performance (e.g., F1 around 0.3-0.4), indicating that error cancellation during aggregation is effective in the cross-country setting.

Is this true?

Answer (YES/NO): NO